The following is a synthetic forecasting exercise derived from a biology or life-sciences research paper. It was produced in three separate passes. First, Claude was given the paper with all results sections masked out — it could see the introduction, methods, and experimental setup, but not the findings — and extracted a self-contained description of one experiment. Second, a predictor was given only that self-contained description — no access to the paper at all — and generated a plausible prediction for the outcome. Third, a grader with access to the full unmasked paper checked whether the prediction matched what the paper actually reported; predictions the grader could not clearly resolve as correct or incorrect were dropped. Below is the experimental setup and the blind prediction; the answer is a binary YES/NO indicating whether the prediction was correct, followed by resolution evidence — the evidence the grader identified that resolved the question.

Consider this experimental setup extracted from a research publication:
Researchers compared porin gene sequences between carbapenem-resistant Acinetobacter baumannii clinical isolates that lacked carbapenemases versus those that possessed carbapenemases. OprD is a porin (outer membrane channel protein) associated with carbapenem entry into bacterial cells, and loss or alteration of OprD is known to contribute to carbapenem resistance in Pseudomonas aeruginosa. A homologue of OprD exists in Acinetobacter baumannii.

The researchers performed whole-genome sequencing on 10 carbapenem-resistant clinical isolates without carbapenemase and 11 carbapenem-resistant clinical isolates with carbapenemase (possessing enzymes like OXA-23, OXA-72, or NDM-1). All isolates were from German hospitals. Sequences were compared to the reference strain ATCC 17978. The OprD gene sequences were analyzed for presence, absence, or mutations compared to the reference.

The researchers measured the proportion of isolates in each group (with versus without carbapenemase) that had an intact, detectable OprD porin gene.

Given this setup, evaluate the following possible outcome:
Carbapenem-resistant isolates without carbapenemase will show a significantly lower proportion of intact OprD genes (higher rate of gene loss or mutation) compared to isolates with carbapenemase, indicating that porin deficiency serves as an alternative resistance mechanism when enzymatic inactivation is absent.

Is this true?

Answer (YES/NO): NO